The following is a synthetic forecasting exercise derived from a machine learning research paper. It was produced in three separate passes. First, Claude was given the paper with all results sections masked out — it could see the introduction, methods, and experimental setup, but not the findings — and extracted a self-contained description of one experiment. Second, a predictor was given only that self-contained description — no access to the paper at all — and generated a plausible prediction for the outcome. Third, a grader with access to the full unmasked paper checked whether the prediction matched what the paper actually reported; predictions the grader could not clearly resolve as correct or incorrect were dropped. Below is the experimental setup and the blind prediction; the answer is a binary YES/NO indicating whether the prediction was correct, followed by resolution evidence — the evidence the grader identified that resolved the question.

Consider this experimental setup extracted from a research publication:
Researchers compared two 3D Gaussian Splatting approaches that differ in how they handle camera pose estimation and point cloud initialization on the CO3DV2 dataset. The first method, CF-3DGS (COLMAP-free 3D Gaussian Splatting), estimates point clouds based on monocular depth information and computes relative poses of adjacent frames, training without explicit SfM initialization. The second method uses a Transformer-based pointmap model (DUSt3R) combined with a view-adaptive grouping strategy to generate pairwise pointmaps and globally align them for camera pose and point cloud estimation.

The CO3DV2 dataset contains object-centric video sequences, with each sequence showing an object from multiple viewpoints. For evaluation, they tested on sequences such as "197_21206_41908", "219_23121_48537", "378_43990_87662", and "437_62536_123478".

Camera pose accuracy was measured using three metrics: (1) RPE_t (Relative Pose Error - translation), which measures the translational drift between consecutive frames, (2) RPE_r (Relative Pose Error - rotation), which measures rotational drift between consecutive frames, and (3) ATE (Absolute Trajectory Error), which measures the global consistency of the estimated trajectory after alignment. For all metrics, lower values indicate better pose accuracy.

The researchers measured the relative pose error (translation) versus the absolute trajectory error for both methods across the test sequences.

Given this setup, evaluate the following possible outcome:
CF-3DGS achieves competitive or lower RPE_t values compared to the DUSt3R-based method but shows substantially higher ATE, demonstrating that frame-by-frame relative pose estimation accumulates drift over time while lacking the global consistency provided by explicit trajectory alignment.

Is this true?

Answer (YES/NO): YES